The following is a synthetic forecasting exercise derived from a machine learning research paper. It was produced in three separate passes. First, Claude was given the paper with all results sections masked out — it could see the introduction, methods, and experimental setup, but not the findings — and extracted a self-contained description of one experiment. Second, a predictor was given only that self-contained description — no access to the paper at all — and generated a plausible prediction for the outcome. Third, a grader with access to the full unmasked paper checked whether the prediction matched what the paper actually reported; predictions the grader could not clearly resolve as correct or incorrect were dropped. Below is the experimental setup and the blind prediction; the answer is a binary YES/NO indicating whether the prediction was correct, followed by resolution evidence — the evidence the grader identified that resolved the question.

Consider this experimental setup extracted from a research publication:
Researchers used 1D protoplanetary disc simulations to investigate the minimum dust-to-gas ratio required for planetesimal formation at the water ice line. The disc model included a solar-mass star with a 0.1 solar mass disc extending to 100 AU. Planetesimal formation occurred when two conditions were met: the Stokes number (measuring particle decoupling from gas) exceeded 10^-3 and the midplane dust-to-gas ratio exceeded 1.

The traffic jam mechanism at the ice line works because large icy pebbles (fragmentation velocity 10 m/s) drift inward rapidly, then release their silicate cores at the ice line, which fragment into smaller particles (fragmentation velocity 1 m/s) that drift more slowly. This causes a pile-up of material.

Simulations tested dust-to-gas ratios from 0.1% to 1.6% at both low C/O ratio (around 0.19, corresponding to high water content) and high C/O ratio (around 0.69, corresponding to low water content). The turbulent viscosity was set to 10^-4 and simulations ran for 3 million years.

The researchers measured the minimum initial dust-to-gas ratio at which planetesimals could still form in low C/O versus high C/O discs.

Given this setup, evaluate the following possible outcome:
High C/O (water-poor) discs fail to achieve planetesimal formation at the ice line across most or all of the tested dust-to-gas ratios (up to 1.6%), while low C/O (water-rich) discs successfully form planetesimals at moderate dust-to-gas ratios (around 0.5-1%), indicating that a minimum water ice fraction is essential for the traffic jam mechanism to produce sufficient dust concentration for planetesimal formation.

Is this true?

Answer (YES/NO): NO